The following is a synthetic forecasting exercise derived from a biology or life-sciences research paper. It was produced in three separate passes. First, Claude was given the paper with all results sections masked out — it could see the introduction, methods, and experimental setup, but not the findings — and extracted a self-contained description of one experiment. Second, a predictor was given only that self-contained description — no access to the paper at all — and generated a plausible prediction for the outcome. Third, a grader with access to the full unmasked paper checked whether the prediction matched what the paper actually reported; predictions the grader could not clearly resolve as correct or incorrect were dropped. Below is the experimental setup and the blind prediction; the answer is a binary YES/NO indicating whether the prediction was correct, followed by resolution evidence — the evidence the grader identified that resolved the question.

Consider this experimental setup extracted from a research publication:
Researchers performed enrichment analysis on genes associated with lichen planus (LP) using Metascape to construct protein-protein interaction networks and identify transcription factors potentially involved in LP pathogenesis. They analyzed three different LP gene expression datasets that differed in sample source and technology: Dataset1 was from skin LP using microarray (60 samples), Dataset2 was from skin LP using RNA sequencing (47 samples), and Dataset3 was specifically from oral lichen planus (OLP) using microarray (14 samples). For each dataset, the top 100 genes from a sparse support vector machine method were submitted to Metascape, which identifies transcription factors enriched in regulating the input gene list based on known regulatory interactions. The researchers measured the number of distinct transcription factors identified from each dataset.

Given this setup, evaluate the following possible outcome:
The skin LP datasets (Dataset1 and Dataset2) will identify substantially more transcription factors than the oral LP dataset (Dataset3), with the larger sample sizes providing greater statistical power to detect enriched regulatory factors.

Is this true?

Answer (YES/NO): NO